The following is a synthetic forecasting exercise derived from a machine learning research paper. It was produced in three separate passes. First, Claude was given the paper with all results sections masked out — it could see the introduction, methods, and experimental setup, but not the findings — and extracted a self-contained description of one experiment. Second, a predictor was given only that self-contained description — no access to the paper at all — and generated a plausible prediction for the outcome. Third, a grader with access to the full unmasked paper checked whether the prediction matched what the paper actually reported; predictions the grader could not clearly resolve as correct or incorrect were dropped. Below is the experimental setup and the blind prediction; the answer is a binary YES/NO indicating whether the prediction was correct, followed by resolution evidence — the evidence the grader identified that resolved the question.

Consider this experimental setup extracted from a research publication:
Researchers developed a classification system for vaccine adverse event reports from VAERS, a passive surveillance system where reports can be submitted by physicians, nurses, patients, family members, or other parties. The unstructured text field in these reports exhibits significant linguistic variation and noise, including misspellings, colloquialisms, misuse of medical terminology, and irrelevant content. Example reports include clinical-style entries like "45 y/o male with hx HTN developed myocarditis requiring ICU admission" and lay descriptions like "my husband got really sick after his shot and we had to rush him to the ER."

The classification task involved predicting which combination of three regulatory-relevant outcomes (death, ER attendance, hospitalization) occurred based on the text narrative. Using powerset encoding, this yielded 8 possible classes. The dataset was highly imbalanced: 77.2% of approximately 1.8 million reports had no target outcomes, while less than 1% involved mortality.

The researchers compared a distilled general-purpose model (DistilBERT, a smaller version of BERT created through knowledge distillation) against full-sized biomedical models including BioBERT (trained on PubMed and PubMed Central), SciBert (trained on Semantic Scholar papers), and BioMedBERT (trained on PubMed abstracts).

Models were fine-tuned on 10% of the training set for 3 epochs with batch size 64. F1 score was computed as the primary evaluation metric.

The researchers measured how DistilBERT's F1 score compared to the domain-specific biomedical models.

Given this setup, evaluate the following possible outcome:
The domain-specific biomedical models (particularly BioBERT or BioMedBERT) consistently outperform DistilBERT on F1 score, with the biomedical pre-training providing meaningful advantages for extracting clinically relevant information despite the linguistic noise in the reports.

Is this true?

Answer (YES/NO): YES